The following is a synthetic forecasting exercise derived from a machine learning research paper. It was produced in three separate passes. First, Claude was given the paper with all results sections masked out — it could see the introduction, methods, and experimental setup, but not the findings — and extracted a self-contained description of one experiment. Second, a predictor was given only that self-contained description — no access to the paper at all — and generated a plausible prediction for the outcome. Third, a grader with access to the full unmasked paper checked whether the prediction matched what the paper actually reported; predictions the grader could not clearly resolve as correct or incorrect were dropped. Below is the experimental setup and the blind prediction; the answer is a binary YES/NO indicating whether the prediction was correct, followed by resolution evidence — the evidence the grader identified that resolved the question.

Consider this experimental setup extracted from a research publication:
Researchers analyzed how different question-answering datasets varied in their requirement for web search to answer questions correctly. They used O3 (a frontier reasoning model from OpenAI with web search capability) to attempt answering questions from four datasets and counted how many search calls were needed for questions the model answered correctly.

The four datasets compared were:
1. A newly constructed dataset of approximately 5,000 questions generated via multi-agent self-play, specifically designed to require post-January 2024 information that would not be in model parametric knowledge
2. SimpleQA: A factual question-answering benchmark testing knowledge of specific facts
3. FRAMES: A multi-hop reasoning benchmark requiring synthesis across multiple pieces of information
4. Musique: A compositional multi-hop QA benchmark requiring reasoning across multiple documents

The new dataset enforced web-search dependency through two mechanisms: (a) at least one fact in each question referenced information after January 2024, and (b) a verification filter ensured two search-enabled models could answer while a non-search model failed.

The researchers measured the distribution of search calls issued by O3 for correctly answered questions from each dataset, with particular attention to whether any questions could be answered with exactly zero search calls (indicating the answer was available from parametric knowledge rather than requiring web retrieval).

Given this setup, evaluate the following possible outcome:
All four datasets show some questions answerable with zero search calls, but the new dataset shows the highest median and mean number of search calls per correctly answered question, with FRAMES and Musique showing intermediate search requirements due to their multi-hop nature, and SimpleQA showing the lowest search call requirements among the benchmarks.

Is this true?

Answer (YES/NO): NO